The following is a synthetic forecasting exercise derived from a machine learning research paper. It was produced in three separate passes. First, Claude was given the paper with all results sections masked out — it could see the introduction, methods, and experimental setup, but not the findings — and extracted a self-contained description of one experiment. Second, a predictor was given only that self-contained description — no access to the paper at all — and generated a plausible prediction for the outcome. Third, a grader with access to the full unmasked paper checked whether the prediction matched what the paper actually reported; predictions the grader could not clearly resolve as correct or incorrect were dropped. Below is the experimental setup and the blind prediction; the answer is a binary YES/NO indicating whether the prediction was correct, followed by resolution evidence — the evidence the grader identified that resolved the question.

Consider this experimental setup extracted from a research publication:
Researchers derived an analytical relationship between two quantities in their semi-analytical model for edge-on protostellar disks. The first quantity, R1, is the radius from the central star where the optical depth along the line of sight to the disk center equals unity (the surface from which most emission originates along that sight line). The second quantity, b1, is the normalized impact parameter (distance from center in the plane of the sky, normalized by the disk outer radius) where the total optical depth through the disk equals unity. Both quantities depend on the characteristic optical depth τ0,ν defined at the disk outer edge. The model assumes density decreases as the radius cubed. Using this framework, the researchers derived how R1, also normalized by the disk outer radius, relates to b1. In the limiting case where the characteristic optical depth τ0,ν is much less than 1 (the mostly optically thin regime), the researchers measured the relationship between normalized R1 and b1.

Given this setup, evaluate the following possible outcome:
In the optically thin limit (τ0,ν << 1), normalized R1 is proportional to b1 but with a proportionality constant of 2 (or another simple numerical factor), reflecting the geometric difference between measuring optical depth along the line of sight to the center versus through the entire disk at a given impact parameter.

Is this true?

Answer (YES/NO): YES